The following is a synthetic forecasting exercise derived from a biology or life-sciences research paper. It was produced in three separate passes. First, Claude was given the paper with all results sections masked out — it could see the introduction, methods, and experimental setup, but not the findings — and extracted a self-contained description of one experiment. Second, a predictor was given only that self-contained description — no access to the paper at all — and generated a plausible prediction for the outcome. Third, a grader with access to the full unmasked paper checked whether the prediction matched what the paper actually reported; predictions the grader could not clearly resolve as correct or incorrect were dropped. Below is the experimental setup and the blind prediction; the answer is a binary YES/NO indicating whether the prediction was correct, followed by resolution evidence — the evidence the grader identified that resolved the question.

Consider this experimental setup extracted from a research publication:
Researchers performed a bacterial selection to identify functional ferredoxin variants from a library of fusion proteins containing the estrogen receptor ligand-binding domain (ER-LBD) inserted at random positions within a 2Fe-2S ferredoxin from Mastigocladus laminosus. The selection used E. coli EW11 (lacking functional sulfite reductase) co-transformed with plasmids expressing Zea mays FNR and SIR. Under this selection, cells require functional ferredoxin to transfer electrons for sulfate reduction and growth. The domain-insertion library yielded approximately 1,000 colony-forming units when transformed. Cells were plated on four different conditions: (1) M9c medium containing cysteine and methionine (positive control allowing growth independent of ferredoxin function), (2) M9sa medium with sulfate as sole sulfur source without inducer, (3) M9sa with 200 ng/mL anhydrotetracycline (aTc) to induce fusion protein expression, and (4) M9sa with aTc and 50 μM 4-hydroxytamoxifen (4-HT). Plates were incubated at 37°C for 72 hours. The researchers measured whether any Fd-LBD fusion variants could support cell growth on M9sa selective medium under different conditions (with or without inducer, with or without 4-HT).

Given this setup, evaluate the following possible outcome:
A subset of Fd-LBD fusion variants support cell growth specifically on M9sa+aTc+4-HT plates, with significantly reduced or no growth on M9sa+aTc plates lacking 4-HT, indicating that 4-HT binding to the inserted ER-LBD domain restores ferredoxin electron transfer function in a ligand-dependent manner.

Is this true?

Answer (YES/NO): YES